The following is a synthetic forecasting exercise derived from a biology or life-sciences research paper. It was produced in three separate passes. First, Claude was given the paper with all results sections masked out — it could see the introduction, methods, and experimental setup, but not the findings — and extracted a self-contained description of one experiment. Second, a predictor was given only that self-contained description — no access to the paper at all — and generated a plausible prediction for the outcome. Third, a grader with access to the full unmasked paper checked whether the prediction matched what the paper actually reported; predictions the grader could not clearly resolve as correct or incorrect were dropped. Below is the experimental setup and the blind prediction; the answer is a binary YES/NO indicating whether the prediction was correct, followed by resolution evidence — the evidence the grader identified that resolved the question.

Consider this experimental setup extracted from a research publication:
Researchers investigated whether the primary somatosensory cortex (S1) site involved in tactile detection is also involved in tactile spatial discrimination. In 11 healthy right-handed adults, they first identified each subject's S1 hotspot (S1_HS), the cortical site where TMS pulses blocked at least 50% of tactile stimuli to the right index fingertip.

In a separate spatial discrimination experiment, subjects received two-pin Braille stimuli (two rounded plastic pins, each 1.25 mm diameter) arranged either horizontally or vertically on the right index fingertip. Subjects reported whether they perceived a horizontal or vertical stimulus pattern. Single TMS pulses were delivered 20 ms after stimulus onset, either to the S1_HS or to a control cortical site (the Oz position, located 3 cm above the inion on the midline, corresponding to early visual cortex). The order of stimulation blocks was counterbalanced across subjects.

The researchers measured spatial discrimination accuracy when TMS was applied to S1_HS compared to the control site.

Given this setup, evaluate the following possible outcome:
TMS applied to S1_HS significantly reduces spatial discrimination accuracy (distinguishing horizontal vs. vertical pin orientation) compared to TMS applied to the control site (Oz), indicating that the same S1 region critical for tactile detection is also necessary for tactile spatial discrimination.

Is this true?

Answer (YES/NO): NO